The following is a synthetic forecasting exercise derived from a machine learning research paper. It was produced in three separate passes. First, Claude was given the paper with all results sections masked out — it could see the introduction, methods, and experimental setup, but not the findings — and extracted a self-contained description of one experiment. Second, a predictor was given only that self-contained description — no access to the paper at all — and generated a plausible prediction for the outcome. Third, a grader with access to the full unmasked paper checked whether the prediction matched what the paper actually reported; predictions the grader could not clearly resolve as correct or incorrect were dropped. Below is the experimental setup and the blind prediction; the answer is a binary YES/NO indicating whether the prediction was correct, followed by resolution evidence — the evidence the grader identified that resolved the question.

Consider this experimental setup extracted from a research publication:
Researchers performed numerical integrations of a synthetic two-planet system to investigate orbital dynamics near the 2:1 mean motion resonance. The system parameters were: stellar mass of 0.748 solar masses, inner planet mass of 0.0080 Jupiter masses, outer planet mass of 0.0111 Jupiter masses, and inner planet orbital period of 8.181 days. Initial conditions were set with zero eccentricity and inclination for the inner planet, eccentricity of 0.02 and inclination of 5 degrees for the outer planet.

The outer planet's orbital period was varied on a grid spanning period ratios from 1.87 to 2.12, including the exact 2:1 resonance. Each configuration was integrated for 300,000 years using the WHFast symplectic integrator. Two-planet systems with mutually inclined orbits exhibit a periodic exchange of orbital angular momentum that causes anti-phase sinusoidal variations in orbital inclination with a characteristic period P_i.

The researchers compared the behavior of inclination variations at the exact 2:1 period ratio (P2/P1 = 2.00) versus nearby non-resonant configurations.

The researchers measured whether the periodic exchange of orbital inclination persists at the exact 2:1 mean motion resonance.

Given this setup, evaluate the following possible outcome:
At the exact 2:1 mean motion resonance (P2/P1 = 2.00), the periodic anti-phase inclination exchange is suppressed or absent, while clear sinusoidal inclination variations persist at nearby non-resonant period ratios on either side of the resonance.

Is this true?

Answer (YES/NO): NO